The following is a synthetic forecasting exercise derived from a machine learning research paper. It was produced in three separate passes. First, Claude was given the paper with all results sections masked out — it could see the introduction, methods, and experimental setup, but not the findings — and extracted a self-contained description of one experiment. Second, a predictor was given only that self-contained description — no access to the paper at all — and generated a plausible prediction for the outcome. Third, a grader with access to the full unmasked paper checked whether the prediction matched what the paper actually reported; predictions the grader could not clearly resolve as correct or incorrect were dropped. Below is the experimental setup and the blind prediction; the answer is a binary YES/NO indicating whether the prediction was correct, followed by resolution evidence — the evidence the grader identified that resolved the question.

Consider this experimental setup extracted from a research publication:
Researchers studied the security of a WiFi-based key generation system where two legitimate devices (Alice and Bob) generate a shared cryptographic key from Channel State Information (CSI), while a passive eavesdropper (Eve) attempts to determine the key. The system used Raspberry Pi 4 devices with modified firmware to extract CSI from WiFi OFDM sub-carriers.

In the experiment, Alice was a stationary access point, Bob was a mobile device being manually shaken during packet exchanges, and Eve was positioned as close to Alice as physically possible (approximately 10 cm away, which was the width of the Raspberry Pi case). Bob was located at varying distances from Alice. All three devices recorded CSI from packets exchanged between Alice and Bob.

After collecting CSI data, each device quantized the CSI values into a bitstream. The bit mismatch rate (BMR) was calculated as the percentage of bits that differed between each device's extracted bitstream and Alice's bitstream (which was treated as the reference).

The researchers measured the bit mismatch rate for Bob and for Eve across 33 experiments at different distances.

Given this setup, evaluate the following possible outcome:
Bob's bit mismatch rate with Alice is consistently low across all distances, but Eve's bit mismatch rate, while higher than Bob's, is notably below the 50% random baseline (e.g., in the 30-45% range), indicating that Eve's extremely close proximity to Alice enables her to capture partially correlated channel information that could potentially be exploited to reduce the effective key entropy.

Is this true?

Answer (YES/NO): NO